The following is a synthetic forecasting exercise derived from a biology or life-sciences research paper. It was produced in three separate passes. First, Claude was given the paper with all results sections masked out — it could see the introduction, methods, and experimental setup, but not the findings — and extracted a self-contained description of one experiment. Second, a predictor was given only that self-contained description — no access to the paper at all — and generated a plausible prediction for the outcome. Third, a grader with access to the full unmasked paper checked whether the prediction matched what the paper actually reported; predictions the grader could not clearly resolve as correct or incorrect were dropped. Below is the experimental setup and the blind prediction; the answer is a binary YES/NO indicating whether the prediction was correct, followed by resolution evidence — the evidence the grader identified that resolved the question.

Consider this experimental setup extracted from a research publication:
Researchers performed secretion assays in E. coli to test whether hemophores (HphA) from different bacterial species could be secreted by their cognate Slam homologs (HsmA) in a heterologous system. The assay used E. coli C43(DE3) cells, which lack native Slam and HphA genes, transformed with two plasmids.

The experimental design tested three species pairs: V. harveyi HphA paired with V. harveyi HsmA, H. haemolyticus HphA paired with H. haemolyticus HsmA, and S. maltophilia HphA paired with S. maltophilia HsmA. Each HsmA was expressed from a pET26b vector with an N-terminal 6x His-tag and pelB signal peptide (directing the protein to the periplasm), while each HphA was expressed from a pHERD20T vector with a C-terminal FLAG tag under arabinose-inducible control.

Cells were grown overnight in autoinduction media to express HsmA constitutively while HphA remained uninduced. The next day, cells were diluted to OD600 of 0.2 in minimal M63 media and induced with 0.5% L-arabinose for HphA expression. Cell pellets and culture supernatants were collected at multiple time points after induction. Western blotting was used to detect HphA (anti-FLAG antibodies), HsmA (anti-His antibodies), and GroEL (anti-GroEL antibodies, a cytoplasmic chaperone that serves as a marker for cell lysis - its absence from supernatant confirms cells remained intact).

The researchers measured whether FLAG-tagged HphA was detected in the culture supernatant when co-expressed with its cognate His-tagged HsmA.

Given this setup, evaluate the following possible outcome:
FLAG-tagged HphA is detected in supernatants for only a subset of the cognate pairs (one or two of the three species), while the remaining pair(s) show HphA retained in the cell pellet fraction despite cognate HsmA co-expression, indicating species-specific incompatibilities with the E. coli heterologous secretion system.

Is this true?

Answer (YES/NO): NO